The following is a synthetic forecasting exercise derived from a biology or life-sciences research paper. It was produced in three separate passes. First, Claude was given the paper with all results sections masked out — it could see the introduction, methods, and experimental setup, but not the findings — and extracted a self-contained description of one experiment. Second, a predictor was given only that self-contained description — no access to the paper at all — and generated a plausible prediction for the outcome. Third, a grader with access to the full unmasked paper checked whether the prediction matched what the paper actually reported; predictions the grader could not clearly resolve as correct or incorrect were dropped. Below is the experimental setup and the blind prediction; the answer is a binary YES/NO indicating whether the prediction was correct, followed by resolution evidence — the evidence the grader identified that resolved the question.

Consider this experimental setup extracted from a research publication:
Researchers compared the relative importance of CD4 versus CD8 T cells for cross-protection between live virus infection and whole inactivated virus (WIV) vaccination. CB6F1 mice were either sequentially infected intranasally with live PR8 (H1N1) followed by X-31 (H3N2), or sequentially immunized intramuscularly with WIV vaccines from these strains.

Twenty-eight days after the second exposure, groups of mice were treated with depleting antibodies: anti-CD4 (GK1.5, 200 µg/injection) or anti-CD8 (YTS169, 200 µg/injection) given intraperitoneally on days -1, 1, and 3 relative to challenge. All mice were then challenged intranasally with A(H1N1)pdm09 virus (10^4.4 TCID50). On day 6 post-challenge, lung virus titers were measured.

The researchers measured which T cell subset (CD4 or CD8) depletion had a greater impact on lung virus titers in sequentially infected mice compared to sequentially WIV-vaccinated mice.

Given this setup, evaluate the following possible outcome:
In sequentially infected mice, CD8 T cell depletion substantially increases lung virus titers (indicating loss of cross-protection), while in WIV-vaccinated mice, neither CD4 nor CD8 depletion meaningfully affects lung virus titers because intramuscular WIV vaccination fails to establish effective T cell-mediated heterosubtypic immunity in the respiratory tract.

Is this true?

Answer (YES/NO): NO